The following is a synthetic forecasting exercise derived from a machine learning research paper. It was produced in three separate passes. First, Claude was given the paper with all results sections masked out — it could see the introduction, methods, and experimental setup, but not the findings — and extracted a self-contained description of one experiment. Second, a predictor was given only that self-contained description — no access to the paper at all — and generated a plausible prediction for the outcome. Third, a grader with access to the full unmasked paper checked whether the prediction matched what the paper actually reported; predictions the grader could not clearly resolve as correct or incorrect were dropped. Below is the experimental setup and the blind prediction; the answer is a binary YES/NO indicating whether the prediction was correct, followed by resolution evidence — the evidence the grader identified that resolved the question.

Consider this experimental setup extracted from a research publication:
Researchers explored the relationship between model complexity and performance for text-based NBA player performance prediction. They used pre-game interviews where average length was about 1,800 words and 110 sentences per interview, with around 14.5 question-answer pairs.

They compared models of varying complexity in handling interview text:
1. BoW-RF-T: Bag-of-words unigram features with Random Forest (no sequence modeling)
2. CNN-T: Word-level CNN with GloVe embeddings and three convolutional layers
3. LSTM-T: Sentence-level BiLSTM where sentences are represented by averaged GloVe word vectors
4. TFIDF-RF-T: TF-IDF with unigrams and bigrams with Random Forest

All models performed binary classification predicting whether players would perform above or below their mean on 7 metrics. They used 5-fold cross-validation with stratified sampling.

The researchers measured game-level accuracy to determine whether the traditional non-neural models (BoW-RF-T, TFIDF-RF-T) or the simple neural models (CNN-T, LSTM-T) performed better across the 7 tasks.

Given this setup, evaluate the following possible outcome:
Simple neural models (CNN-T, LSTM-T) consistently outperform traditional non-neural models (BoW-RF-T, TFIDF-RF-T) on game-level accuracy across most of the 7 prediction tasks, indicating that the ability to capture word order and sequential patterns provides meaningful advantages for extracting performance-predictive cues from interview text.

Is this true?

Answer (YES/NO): NO